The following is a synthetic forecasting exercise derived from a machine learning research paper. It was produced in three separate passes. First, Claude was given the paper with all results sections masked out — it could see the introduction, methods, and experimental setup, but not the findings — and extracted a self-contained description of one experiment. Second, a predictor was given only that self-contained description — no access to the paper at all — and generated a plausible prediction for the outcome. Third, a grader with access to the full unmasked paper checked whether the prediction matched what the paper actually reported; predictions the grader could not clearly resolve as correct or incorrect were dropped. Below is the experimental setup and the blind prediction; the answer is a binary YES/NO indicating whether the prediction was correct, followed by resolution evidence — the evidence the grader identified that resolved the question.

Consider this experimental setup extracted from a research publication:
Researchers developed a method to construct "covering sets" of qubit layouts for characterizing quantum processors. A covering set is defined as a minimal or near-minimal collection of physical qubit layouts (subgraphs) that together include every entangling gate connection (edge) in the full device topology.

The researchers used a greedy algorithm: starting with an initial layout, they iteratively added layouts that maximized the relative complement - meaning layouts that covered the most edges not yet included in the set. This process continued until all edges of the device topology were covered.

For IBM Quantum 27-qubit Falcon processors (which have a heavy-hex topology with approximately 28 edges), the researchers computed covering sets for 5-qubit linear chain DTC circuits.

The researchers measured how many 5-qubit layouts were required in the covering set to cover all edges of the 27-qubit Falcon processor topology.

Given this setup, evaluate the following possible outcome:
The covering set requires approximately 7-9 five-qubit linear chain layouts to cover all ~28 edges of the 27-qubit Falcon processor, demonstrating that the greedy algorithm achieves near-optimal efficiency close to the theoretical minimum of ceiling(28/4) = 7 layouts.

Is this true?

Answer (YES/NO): NO